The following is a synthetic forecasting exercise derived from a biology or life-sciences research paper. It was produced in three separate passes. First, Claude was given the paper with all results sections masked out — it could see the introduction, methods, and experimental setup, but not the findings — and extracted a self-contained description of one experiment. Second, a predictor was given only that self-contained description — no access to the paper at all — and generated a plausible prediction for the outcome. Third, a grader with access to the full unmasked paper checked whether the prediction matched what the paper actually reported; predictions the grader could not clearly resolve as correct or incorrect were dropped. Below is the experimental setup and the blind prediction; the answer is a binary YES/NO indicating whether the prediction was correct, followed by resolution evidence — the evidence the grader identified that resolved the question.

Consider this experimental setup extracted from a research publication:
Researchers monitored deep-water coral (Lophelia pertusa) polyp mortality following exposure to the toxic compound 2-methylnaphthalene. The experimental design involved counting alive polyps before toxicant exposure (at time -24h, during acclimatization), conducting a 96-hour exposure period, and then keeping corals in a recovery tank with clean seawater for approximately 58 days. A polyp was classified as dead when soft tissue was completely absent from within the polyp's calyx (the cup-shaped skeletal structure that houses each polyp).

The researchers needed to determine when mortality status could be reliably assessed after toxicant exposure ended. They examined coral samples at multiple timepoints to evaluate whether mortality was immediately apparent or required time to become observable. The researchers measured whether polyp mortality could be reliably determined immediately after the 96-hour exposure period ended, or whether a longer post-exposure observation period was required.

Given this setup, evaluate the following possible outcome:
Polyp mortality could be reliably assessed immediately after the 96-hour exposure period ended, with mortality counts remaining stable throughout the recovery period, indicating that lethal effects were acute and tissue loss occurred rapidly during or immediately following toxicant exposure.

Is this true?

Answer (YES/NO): NO